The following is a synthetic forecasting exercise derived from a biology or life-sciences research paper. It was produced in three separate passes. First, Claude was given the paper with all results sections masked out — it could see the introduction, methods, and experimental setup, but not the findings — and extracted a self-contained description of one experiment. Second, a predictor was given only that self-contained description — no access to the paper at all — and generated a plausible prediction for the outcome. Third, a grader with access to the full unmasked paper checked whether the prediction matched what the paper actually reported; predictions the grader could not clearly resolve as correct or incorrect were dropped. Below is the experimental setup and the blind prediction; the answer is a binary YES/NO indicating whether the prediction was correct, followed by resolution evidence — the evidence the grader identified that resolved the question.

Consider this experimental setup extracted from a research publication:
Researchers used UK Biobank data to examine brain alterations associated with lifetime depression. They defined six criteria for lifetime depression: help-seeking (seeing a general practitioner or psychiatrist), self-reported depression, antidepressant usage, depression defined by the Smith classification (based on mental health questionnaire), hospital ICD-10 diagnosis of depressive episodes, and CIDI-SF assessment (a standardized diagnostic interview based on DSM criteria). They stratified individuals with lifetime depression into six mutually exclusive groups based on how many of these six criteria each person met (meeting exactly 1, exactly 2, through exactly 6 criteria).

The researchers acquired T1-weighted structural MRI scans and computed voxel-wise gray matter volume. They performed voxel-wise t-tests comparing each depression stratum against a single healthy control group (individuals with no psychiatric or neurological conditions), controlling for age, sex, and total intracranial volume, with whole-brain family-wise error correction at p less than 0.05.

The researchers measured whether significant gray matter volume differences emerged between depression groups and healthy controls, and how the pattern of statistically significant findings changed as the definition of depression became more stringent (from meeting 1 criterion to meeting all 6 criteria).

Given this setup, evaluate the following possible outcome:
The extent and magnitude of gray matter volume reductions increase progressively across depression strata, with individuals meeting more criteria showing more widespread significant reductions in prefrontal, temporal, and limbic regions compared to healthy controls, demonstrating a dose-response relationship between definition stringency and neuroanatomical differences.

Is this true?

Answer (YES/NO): NO